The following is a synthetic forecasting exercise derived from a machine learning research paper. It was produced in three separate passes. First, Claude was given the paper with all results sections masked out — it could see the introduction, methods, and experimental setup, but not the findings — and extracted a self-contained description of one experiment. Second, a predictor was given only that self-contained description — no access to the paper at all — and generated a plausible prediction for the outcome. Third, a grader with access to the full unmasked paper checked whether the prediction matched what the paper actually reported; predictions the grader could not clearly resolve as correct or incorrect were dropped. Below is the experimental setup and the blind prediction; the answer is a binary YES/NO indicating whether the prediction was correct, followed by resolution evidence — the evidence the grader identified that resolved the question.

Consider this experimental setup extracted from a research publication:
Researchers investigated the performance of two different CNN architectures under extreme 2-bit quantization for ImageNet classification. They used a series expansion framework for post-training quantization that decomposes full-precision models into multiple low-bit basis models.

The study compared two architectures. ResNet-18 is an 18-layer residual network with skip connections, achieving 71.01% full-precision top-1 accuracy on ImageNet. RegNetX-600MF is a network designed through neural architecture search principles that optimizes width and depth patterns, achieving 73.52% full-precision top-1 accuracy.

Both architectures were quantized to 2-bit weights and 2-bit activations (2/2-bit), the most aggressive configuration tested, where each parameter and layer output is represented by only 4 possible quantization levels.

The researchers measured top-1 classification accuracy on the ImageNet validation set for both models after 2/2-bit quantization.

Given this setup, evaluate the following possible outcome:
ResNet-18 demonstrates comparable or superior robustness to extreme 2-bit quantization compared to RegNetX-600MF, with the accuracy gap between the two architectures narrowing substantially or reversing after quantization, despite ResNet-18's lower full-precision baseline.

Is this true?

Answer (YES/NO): YES